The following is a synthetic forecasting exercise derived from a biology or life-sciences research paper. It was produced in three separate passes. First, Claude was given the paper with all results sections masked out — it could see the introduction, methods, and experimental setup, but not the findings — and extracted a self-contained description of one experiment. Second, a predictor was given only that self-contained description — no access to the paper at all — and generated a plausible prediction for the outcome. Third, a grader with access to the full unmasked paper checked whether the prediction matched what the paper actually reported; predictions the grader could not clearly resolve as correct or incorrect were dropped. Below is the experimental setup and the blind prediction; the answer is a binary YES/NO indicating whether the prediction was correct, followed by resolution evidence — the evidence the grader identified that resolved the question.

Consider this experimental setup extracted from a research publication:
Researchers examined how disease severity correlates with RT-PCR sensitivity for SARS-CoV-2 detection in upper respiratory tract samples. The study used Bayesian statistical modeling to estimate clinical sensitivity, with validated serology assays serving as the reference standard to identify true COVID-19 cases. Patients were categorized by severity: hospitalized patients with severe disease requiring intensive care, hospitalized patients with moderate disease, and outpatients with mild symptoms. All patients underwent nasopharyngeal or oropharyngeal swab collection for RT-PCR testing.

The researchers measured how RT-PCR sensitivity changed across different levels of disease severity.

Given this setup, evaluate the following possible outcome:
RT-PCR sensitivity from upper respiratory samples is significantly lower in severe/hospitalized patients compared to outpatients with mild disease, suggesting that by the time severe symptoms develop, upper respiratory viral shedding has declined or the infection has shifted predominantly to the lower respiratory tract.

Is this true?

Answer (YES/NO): NO